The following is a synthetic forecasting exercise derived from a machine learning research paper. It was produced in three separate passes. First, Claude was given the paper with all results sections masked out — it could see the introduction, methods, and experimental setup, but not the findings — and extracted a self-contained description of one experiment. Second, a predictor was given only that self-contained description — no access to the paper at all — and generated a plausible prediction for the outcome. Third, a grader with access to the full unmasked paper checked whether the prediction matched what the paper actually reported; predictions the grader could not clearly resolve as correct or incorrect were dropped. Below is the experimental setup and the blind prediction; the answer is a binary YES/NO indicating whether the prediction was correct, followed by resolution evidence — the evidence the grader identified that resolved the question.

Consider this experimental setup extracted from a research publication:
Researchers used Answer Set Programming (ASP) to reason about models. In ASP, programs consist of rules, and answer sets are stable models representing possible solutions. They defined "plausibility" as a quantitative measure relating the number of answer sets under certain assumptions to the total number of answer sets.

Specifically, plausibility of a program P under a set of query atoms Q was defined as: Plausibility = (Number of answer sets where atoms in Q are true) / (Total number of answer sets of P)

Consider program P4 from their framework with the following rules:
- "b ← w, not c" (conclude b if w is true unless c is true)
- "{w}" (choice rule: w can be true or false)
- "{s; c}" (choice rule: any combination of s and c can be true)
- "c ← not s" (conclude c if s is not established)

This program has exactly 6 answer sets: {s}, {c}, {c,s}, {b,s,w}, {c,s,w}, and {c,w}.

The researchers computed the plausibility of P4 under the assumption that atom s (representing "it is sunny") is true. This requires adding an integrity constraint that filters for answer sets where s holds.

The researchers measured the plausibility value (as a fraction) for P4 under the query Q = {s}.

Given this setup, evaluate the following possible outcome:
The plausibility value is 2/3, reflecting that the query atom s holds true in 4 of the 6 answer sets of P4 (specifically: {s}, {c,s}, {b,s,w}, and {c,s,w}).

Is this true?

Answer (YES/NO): YES